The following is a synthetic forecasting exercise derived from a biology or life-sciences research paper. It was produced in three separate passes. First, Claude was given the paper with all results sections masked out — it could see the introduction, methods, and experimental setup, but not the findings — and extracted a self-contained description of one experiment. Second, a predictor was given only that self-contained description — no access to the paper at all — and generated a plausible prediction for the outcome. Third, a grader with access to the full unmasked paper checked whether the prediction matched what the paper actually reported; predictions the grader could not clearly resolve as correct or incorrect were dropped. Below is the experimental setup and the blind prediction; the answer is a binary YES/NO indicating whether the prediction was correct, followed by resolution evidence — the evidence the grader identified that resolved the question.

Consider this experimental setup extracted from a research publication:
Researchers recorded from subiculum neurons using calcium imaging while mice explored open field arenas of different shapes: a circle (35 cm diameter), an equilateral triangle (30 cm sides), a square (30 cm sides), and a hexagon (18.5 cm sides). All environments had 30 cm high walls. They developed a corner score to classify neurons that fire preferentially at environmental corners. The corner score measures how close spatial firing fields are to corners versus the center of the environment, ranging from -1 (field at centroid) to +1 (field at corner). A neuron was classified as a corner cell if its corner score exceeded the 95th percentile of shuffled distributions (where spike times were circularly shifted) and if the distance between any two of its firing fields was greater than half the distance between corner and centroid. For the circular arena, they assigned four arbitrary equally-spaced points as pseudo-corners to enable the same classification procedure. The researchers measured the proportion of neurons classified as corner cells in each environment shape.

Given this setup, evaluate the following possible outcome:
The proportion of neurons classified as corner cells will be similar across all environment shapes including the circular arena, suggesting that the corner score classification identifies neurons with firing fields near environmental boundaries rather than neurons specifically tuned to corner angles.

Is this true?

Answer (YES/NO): NO